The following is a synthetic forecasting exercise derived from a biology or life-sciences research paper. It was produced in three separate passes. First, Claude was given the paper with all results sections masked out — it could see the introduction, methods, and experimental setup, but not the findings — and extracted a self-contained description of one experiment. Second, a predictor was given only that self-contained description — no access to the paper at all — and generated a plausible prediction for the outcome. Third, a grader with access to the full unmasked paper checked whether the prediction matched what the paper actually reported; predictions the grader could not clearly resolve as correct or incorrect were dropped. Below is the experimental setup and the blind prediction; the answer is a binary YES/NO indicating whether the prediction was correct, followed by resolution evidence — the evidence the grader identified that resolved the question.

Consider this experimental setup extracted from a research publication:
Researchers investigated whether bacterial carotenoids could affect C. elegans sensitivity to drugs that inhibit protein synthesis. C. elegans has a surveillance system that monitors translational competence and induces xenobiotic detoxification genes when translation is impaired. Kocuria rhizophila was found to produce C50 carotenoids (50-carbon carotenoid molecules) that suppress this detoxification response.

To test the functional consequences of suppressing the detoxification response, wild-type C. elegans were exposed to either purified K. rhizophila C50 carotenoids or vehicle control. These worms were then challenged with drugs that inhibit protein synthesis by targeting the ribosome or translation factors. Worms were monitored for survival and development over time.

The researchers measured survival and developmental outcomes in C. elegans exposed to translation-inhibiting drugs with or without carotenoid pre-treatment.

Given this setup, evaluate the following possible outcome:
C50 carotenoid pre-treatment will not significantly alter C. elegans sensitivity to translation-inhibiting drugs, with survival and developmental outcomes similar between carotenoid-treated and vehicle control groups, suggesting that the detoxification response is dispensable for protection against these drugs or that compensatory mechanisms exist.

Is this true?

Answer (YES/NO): NO